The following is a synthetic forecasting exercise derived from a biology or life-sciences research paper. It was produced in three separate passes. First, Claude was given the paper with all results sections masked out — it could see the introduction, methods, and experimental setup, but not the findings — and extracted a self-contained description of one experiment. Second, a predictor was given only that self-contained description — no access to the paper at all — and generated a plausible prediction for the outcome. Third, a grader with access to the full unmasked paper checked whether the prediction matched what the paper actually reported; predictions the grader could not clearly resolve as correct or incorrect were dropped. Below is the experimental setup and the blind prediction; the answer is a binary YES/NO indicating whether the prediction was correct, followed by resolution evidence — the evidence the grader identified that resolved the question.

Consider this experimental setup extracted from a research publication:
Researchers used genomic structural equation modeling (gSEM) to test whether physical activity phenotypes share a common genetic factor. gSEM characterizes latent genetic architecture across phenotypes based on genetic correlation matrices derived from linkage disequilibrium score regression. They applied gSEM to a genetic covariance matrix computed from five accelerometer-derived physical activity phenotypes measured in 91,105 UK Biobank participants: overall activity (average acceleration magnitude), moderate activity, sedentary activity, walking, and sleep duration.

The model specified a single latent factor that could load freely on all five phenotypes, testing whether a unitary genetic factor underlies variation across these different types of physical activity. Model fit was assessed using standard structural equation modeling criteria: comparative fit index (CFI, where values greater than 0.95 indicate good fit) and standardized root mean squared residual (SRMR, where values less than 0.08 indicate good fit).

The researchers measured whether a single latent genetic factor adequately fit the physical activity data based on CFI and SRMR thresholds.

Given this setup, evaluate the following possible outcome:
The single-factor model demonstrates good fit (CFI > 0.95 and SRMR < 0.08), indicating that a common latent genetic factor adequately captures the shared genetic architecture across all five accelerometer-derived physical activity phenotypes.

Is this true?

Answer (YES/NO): NO